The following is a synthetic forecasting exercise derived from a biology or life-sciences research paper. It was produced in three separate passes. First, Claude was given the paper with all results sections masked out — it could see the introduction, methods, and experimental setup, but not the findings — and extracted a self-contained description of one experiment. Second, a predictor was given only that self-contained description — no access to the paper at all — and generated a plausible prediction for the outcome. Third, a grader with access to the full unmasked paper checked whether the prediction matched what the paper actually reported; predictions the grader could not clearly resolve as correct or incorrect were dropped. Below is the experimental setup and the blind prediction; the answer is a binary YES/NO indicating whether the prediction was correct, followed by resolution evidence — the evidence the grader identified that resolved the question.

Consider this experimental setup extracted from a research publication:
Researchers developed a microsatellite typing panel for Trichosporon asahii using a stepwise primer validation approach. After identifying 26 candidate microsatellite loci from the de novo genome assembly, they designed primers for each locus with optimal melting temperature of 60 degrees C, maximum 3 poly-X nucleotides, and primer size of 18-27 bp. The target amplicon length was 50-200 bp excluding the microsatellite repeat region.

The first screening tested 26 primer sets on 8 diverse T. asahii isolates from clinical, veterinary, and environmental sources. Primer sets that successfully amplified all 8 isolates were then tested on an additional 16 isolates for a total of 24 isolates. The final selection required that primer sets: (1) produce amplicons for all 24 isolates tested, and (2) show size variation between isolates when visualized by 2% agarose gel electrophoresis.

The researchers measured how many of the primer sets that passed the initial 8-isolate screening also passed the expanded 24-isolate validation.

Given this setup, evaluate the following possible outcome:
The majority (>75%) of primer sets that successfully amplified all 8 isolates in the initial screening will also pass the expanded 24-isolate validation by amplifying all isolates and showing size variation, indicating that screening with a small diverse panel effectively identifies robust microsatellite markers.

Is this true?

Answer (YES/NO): NO